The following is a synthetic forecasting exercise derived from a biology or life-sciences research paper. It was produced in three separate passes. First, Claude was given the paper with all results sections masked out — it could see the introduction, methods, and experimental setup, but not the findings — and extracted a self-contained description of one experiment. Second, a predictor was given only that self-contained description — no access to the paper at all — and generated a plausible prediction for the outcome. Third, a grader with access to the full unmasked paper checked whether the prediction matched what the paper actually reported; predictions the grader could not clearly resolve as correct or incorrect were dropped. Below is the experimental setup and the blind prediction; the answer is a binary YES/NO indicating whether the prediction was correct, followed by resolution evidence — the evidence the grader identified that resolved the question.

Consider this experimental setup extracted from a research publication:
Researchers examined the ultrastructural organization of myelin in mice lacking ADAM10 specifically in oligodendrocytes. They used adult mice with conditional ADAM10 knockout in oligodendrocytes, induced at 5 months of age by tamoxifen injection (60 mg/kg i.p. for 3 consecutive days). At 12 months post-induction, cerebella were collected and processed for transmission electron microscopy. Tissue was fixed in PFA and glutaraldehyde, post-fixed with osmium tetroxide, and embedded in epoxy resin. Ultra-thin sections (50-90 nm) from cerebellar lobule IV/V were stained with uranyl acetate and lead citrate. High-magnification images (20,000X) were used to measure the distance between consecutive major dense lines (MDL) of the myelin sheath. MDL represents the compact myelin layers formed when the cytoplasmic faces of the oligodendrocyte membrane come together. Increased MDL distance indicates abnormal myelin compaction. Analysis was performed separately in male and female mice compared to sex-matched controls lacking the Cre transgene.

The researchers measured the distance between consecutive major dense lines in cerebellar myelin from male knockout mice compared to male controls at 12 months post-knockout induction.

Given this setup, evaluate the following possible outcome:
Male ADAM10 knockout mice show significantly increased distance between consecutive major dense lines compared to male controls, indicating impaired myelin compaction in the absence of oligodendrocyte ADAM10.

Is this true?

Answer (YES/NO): NO